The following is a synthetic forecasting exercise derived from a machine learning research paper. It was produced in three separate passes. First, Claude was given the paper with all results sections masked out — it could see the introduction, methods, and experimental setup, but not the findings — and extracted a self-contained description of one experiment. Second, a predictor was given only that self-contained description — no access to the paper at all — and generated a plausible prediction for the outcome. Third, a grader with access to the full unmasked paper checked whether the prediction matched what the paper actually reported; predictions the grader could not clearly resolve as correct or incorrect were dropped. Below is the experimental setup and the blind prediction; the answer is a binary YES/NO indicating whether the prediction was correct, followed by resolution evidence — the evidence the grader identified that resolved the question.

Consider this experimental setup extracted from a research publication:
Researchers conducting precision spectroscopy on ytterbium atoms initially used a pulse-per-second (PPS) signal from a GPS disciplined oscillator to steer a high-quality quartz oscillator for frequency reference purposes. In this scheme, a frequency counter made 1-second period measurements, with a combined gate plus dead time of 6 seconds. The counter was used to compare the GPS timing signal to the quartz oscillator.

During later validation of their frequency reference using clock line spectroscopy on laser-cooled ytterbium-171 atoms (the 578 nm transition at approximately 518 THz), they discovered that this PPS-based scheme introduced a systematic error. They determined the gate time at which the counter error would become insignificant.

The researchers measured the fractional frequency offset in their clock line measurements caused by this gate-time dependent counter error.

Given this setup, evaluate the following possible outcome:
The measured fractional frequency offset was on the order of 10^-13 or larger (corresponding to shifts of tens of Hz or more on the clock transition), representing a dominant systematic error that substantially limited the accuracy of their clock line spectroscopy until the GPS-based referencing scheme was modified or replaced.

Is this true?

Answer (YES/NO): YES